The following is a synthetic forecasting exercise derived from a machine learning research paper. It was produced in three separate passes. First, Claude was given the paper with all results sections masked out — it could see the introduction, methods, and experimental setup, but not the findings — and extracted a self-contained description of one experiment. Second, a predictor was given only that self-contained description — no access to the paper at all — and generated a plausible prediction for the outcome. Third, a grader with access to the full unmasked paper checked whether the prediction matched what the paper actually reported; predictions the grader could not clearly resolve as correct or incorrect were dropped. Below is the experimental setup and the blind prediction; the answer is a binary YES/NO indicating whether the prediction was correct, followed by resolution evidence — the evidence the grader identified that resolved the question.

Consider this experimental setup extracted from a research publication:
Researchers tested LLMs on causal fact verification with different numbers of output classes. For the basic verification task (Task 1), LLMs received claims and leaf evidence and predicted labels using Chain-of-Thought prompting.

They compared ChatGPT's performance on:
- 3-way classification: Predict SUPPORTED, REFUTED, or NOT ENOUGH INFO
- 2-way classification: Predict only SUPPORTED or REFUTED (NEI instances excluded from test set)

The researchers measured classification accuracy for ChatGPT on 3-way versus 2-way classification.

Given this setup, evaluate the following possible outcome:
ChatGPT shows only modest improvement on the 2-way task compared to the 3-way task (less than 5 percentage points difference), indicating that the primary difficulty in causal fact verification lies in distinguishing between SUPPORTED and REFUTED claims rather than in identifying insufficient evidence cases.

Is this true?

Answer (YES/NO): NO